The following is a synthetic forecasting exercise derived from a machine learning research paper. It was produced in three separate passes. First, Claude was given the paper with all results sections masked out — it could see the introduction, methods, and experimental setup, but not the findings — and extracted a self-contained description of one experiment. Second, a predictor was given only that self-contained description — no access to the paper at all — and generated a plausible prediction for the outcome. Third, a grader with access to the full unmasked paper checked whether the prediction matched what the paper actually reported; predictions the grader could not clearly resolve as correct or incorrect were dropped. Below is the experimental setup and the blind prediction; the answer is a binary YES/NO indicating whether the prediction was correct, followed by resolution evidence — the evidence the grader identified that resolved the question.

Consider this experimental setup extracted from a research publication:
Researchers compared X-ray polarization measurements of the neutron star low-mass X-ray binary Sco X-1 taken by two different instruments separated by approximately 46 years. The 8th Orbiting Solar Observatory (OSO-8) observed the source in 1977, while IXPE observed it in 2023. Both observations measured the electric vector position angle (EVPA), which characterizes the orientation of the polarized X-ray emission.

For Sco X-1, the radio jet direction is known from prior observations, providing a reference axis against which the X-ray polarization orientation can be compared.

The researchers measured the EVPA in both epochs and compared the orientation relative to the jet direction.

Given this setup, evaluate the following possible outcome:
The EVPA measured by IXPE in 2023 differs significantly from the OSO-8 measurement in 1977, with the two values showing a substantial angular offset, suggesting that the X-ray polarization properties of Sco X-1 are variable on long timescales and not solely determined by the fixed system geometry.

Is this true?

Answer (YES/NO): YES